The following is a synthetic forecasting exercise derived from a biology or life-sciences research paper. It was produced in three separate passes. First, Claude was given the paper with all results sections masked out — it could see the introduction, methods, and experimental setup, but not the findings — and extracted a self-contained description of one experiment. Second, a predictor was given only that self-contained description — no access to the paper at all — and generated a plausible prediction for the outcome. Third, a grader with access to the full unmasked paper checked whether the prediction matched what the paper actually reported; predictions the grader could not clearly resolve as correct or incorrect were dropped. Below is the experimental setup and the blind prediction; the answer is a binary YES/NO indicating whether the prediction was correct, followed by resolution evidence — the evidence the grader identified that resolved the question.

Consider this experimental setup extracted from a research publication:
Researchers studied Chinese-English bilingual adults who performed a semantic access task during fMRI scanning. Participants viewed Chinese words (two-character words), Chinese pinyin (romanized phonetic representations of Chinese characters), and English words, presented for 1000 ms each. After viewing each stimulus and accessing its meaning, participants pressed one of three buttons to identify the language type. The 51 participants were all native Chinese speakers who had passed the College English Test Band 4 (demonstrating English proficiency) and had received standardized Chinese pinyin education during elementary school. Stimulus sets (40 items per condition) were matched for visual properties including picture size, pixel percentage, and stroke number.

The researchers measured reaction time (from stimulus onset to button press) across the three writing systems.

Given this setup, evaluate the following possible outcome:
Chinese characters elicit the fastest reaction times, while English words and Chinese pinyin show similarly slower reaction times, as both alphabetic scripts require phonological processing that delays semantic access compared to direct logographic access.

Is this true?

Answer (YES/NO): NO